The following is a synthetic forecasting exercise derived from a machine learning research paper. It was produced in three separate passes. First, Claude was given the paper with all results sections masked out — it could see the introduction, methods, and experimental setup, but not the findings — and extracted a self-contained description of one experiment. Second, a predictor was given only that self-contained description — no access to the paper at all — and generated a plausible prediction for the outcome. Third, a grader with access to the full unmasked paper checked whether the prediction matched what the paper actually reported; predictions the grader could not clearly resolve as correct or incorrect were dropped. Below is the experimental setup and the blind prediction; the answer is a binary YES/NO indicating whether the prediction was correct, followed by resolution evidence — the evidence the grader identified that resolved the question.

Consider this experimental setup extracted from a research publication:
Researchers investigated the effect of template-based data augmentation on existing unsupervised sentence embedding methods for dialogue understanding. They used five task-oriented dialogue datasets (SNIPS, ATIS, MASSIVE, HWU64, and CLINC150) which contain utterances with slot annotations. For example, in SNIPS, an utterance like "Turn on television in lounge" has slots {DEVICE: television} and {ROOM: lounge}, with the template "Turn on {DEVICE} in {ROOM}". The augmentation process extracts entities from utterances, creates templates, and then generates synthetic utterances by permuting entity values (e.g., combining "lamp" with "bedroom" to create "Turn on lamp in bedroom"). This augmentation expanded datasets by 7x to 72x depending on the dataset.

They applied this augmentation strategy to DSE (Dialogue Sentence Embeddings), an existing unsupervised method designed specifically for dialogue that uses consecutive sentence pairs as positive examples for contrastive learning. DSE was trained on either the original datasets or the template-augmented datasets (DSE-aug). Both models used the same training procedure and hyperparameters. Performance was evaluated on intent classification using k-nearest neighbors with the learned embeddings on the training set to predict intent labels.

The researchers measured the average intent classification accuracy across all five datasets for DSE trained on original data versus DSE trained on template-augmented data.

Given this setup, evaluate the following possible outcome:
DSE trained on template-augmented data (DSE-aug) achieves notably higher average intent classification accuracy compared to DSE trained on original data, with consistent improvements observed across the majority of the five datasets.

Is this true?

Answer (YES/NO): NO